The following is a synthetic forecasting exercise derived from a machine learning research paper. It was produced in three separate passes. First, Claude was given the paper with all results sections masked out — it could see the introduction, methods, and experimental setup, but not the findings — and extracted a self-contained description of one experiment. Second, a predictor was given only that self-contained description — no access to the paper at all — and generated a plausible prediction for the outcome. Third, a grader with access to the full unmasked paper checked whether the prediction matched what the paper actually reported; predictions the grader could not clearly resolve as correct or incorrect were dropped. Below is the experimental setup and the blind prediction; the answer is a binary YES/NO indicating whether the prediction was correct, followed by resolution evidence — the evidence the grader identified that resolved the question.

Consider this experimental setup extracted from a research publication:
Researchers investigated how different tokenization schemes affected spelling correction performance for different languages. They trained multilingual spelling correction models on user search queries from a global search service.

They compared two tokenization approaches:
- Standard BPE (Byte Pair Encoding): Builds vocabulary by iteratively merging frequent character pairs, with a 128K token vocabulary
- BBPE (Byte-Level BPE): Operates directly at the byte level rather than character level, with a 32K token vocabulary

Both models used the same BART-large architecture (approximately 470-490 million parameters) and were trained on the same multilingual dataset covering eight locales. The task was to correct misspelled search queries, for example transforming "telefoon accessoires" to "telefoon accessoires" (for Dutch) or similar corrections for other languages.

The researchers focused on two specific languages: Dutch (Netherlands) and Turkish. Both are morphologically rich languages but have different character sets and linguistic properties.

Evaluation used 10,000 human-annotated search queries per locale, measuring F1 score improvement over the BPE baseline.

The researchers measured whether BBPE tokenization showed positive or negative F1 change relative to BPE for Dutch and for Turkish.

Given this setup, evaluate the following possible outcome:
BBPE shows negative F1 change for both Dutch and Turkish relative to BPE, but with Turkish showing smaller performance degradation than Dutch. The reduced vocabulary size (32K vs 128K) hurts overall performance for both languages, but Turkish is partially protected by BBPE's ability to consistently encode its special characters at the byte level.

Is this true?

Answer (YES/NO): NO